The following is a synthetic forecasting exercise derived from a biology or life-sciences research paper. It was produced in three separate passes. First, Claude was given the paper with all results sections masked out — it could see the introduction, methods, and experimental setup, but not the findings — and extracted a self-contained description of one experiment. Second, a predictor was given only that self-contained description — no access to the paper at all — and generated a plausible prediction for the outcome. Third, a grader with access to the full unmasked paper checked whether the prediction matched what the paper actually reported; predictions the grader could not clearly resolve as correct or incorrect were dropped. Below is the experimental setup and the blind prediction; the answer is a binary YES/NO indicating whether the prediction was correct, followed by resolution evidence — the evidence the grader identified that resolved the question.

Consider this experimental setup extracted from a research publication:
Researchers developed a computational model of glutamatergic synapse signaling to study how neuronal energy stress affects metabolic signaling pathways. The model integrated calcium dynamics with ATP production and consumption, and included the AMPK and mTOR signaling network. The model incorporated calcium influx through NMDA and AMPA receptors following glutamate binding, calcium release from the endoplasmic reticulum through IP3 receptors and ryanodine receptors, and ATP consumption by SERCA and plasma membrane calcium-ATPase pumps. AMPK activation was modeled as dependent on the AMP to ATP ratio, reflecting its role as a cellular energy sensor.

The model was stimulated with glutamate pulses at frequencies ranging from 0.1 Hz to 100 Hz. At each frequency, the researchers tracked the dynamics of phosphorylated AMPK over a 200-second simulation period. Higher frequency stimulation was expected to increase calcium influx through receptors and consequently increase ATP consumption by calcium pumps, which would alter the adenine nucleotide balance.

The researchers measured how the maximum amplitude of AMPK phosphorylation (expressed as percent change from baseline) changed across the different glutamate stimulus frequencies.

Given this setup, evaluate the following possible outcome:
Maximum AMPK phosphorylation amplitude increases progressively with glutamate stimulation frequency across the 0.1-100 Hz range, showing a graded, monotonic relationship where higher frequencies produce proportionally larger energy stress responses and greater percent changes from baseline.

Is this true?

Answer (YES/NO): NO